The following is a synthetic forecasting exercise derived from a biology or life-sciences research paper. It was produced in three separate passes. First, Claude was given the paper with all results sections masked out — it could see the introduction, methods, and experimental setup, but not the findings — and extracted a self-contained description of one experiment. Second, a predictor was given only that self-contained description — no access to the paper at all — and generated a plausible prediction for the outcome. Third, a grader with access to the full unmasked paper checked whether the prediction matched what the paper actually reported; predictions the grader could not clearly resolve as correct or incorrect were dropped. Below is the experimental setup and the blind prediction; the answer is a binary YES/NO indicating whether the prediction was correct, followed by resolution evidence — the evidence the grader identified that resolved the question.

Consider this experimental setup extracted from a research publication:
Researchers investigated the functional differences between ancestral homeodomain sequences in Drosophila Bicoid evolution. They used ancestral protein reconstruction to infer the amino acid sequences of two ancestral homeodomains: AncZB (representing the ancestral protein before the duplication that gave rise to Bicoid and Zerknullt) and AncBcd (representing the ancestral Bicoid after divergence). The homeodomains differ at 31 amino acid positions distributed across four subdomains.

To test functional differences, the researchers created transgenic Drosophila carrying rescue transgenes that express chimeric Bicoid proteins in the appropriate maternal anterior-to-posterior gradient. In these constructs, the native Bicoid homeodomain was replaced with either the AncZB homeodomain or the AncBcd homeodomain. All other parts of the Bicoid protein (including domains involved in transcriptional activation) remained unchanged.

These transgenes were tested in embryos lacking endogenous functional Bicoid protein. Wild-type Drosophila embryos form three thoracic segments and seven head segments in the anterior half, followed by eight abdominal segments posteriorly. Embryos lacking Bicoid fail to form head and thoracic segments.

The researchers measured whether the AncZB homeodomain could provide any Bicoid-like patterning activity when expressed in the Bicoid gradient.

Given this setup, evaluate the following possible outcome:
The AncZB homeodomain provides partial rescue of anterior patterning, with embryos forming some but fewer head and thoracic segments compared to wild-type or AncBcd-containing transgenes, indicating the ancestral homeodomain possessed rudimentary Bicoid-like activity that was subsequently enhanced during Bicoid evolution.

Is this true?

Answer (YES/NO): NO